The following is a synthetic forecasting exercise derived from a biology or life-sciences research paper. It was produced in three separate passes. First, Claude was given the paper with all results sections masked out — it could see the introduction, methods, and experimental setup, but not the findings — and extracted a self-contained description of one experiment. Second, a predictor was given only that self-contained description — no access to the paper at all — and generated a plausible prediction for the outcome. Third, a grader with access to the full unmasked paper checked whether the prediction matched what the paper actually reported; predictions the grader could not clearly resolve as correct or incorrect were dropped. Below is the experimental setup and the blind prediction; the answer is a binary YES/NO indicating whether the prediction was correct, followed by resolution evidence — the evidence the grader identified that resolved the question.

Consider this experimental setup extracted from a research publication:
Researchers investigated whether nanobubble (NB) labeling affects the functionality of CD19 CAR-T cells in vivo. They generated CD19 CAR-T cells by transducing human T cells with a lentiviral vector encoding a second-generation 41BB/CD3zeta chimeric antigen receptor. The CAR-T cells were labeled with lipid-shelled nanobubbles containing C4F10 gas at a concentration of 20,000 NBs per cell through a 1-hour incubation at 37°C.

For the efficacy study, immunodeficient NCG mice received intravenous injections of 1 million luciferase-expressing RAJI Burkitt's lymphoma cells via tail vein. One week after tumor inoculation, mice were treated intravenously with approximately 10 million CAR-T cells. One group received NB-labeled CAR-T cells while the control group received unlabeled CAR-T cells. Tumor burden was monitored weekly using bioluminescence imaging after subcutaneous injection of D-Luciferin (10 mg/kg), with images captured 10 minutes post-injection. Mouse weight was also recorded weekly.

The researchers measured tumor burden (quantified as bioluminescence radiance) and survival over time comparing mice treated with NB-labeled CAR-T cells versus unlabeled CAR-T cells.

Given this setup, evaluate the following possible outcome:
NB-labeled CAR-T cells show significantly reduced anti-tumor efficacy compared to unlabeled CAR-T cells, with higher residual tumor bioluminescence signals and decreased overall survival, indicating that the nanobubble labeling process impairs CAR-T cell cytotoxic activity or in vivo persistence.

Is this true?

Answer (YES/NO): NO